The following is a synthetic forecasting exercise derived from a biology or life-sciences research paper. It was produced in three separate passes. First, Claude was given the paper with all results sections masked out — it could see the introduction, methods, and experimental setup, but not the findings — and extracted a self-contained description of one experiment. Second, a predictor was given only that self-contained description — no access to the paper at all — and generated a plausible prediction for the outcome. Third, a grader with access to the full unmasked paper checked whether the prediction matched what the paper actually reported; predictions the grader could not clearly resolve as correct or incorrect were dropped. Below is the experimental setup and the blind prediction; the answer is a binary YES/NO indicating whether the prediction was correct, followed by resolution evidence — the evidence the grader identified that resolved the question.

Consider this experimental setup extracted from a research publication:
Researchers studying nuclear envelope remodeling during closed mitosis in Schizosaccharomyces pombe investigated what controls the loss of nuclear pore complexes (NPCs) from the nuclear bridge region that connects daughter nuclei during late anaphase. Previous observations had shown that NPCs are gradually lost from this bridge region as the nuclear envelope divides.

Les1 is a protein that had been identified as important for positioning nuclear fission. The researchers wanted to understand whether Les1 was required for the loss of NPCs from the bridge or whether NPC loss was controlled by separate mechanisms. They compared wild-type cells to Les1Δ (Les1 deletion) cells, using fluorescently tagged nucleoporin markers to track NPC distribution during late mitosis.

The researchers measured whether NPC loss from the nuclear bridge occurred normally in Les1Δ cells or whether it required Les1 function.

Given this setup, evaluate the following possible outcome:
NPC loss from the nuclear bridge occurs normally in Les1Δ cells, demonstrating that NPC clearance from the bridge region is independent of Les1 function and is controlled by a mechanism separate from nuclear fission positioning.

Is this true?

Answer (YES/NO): YES